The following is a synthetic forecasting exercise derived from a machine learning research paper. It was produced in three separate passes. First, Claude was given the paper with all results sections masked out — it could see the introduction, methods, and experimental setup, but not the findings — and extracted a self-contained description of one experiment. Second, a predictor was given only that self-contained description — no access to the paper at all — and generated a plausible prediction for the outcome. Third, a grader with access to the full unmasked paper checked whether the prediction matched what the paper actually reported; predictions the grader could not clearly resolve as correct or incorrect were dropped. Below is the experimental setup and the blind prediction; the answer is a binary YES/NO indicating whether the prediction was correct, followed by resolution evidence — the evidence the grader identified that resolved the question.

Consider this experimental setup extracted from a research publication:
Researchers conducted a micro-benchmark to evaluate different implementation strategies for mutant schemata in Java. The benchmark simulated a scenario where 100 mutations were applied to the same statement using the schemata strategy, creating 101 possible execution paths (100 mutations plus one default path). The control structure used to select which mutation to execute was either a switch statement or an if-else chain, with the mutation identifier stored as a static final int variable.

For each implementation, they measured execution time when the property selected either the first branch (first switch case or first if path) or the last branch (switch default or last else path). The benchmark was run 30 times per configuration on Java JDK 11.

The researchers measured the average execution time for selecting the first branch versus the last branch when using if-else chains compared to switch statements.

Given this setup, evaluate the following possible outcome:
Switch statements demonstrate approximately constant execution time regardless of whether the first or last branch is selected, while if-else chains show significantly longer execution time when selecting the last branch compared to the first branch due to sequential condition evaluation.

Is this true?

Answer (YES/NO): YES